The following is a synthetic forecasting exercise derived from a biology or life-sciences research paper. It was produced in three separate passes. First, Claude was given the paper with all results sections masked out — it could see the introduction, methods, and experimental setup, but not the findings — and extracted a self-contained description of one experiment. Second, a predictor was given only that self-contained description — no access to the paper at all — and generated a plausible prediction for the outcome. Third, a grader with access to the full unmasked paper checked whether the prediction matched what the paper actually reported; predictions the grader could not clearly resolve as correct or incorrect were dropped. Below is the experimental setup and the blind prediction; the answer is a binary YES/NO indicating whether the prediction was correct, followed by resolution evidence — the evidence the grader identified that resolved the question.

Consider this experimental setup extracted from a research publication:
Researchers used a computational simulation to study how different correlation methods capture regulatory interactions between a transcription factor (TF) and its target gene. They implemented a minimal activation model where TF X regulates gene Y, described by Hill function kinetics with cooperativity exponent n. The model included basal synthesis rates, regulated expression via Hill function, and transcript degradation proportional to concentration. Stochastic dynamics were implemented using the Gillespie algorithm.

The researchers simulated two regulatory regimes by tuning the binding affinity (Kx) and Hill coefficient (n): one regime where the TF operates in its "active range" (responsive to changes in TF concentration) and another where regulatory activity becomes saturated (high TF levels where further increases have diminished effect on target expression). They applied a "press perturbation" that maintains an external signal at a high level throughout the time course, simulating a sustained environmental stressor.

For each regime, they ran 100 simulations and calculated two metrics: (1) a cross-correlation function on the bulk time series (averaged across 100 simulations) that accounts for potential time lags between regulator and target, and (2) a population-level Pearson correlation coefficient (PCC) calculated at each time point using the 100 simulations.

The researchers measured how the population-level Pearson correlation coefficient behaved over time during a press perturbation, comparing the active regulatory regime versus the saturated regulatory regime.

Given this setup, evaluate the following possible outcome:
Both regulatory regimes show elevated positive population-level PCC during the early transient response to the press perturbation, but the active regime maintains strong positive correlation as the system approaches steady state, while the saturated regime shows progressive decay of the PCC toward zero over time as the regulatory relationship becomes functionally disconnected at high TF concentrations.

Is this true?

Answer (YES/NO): NO